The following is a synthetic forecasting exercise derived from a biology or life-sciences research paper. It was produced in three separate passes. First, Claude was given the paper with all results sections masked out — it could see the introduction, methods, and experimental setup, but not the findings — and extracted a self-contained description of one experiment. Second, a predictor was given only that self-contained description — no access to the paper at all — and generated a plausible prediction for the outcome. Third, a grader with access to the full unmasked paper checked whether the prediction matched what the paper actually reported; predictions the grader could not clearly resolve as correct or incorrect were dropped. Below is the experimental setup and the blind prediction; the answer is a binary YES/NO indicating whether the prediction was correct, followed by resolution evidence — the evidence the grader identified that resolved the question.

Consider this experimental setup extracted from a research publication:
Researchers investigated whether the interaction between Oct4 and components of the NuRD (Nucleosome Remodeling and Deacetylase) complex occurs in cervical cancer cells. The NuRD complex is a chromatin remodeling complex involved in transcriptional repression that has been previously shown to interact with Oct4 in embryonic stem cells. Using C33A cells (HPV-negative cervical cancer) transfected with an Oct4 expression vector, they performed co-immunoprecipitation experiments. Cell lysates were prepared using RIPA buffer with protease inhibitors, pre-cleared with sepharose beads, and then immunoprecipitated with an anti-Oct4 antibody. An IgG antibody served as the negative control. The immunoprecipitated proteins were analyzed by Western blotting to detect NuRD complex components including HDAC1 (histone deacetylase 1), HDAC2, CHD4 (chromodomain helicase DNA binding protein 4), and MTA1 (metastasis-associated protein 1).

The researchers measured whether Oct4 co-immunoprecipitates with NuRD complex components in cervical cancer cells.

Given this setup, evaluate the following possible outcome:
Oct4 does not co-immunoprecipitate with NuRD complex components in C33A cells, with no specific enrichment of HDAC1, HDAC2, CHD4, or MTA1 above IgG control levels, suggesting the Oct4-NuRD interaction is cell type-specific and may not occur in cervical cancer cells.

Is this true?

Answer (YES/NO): NO